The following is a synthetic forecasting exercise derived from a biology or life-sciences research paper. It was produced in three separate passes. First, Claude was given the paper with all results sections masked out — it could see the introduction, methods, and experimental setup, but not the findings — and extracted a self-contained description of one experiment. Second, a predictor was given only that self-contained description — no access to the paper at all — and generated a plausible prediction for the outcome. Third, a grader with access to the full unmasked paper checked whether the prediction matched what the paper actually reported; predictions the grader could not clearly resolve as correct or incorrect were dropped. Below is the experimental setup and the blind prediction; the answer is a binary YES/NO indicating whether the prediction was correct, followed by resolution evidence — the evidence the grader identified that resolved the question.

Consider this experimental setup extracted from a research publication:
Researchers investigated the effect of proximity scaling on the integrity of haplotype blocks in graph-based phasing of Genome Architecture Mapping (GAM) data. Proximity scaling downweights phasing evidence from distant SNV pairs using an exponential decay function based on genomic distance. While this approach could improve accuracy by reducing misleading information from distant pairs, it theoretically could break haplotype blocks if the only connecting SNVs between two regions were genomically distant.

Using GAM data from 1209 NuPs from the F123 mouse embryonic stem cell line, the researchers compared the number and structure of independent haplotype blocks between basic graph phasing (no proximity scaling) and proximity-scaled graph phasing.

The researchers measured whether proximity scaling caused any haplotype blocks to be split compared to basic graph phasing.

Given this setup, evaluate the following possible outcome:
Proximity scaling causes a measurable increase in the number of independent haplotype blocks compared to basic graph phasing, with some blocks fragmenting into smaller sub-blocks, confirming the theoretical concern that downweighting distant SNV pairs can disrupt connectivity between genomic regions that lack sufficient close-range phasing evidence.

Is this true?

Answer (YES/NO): NO